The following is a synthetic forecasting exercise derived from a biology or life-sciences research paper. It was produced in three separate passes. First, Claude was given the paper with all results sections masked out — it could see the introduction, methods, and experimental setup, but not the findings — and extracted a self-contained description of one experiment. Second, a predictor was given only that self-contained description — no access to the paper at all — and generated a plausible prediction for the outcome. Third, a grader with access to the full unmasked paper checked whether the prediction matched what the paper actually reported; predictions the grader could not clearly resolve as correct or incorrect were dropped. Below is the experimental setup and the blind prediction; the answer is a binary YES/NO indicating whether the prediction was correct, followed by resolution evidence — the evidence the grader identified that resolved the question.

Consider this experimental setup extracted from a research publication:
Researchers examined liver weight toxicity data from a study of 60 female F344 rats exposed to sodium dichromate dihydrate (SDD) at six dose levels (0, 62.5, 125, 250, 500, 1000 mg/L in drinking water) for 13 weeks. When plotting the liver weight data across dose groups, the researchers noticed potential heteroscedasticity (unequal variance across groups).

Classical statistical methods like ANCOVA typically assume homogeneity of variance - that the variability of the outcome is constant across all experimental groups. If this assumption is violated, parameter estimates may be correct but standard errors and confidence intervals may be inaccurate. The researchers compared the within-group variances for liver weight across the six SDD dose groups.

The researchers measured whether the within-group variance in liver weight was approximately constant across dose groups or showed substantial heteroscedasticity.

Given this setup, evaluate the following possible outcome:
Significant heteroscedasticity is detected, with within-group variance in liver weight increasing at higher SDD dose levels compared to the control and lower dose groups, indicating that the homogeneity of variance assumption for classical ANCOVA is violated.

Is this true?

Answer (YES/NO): NO